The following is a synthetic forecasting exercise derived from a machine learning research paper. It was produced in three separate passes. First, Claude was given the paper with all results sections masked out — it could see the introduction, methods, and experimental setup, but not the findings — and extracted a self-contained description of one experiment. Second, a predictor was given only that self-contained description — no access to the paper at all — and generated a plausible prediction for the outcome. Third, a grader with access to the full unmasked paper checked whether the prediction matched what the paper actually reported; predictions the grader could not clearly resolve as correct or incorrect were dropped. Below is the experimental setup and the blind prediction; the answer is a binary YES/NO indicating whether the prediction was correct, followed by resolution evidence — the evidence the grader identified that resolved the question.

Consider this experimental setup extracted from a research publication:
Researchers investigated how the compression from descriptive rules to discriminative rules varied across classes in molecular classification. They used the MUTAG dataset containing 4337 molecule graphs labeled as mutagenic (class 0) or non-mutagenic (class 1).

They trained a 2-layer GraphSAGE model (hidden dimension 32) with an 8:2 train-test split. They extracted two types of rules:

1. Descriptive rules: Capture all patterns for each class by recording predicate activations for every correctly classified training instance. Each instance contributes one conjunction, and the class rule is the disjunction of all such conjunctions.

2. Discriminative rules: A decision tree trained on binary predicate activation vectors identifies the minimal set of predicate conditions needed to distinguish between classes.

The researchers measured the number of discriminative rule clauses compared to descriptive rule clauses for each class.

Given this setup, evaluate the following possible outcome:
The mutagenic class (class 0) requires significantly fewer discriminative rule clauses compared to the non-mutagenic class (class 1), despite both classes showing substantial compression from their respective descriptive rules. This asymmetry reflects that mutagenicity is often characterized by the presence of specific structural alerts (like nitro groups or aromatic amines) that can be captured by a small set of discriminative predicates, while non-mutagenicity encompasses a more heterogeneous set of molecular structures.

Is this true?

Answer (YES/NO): NO